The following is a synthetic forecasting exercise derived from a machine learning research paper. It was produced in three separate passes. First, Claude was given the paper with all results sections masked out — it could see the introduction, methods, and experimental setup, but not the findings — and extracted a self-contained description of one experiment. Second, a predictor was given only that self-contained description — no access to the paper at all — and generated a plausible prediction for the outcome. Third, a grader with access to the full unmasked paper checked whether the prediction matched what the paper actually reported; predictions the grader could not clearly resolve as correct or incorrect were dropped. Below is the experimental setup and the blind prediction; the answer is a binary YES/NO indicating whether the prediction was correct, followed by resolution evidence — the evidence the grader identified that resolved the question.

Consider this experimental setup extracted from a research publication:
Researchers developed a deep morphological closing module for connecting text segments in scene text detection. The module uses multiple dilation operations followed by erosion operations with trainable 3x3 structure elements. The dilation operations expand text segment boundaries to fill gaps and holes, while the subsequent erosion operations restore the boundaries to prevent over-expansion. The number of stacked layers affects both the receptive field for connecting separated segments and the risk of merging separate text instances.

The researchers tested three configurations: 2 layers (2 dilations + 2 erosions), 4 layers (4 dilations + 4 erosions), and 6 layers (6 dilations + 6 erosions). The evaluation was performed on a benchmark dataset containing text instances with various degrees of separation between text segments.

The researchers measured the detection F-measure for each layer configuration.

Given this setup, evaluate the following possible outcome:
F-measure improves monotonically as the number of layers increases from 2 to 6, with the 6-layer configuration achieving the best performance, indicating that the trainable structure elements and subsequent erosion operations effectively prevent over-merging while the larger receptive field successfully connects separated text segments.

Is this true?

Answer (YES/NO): NO